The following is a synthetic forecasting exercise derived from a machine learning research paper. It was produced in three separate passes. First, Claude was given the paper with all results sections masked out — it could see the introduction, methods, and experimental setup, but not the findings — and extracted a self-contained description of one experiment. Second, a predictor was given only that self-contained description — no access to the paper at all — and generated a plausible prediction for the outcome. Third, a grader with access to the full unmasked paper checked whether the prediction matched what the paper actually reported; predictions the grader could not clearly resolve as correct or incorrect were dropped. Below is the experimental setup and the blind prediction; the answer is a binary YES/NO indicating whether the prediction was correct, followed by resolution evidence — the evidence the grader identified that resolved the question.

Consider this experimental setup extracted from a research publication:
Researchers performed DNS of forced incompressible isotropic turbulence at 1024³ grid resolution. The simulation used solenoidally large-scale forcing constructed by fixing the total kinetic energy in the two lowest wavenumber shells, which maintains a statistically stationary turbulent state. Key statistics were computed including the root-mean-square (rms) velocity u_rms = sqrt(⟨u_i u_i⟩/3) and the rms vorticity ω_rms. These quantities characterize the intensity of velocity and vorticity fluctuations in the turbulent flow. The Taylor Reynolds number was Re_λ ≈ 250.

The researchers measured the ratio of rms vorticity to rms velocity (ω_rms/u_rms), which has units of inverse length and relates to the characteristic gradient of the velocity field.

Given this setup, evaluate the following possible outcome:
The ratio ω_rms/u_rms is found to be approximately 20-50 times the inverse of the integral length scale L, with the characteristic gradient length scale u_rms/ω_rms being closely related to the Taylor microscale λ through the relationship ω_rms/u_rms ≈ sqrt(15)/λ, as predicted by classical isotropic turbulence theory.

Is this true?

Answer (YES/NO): NO